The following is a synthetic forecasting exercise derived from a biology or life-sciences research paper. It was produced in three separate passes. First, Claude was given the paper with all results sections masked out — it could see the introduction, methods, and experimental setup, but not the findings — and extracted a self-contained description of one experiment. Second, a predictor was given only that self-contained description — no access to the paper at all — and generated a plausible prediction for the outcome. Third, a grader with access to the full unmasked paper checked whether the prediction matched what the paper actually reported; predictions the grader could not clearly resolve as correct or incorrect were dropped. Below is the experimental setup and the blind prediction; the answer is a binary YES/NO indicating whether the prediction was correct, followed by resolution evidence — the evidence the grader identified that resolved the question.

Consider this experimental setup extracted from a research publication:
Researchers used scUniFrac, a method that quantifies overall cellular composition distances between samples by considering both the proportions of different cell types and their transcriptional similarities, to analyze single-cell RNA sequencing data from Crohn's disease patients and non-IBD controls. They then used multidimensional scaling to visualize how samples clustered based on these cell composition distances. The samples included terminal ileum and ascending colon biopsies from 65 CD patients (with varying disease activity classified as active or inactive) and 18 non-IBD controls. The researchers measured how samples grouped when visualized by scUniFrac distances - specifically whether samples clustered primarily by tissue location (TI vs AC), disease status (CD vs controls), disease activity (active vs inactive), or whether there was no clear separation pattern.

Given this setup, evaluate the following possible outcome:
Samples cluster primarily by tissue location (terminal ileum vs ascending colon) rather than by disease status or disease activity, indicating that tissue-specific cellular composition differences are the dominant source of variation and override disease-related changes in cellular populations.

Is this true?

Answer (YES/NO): NO